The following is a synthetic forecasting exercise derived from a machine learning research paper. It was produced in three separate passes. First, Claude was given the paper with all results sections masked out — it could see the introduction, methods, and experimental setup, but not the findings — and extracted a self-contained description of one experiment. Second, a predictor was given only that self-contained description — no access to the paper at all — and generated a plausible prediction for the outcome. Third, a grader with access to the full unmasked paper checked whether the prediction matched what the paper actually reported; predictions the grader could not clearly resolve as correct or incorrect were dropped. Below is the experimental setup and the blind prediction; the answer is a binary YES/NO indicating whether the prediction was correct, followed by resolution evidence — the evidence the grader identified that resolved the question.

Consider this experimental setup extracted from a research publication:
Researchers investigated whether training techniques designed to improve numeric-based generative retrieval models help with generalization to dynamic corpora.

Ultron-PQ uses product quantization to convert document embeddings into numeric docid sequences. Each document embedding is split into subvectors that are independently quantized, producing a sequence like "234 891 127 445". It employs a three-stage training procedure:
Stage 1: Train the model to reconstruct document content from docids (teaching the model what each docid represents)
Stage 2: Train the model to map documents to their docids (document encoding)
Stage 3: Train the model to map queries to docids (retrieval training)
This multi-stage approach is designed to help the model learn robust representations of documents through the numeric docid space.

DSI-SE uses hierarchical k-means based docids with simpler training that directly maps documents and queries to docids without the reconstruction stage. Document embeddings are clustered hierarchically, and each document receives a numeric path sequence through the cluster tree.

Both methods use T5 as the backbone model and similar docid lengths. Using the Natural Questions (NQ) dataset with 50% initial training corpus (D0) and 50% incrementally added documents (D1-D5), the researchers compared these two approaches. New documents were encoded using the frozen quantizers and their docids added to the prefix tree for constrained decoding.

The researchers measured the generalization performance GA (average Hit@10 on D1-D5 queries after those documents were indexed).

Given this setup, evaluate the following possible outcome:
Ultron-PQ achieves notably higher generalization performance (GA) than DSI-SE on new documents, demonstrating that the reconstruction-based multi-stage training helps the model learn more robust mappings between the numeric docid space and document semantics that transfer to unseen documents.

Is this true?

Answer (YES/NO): NO